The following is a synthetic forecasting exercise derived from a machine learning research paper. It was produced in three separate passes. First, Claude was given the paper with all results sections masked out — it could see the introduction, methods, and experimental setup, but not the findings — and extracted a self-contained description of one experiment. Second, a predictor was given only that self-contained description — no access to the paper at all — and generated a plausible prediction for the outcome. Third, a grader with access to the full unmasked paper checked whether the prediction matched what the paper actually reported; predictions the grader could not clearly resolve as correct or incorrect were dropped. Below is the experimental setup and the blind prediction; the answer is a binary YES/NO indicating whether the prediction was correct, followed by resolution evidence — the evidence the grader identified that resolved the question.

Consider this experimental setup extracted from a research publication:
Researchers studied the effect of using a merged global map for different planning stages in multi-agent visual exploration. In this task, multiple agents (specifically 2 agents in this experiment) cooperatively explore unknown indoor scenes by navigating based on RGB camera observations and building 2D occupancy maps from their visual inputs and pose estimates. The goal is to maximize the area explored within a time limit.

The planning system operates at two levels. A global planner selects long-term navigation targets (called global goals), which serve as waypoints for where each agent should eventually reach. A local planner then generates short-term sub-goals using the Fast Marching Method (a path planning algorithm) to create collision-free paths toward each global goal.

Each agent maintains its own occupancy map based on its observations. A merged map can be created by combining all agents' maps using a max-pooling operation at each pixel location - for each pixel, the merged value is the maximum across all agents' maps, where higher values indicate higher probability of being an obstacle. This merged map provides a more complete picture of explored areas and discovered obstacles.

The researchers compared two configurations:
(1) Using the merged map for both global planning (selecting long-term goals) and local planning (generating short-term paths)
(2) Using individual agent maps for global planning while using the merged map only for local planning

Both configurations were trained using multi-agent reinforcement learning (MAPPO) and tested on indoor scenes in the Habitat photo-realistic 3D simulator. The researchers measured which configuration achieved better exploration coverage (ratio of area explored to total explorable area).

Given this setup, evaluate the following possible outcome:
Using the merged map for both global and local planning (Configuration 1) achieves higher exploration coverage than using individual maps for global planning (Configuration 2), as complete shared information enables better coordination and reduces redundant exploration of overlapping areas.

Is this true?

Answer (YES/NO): NO